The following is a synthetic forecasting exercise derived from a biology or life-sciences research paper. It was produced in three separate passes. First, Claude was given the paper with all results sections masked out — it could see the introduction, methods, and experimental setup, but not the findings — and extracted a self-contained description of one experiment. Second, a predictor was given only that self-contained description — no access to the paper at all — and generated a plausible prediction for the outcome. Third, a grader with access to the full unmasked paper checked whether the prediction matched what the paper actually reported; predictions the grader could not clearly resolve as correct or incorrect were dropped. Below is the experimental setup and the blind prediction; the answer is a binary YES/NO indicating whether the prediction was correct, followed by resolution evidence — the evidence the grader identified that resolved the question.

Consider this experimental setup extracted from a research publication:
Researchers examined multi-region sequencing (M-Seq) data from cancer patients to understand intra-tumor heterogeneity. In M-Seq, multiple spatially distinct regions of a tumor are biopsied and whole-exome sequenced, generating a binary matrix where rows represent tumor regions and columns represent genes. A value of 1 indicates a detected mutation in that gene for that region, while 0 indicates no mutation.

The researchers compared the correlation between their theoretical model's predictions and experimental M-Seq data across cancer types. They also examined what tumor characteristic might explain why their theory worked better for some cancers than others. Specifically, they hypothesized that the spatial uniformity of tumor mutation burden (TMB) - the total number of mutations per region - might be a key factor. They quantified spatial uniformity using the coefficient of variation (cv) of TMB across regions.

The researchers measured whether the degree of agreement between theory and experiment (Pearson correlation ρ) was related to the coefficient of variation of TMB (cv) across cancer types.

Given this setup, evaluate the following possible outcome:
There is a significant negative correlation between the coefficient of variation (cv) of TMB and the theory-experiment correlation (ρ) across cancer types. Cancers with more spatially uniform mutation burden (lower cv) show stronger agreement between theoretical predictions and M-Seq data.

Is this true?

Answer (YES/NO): YES